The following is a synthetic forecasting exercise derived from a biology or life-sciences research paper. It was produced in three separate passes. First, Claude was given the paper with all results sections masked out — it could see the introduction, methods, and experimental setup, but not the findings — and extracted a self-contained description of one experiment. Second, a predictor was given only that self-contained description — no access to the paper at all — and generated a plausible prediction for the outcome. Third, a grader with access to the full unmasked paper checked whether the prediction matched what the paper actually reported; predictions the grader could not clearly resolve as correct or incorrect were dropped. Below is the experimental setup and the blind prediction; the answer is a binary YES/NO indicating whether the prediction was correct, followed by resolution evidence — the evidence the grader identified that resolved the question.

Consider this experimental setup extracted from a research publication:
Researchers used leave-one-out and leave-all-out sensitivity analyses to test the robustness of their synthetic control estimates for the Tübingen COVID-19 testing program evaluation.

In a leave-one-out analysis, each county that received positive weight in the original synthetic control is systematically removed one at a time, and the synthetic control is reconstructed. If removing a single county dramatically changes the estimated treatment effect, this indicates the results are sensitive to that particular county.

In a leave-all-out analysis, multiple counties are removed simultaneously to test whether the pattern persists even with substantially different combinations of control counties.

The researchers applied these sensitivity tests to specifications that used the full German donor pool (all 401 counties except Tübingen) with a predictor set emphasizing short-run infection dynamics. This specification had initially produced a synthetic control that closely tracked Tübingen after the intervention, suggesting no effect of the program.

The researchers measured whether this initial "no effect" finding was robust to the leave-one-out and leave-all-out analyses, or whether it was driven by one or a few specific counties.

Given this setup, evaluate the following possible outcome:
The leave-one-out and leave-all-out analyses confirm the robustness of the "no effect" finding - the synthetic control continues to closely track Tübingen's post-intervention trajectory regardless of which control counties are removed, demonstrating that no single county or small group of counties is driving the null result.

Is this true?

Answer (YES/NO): NO